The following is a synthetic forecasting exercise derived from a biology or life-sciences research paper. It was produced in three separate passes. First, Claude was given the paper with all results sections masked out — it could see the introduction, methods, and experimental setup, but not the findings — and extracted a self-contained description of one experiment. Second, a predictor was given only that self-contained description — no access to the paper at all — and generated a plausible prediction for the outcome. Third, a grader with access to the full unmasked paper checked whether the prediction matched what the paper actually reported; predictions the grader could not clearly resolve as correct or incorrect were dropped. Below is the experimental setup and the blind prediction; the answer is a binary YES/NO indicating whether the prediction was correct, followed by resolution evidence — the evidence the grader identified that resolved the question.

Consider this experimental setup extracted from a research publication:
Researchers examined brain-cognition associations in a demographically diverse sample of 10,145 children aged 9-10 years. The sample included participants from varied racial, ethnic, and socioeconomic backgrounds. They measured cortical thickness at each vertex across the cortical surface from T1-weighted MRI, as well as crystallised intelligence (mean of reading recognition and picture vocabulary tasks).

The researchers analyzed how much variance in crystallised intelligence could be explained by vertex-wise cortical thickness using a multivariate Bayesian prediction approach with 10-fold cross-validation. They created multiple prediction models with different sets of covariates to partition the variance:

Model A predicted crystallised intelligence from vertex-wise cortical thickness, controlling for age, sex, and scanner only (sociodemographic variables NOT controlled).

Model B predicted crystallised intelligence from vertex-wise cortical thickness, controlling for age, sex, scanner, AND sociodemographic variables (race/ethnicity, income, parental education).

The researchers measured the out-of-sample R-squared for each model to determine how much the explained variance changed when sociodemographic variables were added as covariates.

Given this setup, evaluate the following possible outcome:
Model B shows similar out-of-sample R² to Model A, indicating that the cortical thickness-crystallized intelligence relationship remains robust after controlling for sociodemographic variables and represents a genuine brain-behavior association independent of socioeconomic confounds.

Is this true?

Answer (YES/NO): NO